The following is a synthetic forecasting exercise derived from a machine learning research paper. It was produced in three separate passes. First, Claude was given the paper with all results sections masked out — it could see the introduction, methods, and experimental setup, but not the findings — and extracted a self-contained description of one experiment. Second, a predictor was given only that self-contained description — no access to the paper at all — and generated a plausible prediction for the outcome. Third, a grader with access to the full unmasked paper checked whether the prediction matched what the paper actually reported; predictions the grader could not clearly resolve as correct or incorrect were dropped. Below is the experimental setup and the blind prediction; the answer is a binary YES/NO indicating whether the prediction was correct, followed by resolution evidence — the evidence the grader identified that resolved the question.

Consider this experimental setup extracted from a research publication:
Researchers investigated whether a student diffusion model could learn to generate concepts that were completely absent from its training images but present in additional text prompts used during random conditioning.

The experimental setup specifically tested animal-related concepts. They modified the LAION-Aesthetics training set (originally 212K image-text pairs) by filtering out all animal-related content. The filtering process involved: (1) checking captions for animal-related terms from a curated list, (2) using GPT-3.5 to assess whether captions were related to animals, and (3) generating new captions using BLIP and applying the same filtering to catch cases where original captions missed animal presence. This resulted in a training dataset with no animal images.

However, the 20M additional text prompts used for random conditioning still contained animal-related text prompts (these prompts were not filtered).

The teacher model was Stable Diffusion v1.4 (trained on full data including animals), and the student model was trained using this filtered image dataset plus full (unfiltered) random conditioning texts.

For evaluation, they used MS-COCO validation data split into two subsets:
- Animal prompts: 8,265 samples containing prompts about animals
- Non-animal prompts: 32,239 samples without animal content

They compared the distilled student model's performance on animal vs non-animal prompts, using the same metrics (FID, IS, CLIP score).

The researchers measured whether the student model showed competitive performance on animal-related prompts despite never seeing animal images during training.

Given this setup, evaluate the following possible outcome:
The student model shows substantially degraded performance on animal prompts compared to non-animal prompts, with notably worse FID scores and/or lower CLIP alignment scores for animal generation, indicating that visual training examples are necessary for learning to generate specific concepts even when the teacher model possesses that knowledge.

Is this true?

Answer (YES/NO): NO